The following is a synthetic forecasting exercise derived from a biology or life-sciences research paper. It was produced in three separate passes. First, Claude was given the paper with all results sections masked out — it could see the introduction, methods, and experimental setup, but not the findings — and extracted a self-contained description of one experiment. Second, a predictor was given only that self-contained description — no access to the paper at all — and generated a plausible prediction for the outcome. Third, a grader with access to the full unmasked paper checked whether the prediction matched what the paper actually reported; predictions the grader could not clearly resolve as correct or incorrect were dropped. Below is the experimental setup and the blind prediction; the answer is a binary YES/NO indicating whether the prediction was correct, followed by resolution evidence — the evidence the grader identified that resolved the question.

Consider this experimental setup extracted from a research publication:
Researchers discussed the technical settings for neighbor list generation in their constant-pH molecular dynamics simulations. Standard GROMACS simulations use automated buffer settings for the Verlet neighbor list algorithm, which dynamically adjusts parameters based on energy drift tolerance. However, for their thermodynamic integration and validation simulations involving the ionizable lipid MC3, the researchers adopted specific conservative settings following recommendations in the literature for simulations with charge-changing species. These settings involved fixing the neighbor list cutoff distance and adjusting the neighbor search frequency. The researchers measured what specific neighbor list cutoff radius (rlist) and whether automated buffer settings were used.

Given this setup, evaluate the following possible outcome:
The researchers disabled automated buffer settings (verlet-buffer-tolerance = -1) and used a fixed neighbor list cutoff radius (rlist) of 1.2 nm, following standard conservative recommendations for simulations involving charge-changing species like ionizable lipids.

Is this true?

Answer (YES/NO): NO